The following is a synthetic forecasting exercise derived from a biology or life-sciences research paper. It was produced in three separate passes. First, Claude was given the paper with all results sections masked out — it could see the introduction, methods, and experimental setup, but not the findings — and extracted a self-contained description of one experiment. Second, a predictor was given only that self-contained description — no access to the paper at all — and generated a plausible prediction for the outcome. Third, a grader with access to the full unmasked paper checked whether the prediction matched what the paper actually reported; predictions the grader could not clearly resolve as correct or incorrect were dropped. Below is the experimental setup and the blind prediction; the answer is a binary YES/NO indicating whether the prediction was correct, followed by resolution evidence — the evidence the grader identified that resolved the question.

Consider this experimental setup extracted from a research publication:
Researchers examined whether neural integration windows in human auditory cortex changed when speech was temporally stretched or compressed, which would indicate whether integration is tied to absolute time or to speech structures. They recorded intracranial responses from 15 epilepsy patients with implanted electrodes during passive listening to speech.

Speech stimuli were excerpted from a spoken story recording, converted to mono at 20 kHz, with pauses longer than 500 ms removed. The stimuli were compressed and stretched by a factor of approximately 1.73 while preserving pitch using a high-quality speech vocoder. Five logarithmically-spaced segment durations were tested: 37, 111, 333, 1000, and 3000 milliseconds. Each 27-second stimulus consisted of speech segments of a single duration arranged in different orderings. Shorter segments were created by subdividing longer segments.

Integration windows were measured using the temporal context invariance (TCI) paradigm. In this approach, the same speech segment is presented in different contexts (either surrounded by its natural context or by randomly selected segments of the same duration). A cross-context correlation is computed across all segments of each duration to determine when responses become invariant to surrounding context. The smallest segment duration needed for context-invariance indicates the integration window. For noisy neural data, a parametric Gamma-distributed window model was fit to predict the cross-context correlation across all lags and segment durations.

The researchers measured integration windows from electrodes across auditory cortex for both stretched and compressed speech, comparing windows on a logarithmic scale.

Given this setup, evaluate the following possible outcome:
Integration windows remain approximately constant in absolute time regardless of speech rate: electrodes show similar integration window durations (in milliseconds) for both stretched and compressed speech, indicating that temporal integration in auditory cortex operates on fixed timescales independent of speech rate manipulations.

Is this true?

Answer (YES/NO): YES